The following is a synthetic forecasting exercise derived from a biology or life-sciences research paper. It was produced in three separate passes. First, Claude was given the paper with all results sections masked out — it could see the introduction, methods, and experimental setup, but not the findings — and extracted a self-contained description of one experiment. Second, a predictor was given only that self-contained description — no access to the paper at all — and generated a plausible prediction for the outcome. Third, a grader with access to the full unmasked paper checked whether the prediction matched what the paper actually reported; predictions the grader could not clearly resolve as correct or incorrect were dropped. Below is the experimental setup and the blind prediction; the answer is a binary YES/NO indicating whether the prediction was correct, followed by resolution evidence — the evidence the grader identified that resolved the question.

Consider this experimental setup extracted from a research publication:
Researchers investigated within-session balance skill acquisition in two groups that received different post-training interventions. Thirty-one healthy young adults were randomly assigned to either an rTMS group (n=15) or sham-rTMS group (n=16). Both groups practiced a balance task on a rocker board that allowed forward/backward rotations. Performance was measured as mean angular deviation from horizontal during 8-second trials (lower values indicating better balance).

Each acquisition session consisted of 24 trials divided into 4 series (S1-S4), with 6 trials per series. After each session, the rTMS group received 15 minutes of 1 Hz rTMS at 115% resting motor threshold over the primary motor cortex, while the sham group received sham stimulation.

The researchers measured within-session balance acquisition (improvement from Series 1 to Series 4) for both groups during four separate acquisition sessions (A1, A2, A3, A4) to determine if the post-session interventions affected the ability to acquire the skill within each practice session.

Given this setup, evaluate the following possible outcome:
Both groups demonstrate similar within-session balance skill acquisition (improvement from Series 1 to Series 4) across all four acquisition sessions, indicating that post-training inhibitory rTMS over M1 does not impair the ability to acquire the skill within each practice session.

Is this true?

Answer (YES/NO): YES